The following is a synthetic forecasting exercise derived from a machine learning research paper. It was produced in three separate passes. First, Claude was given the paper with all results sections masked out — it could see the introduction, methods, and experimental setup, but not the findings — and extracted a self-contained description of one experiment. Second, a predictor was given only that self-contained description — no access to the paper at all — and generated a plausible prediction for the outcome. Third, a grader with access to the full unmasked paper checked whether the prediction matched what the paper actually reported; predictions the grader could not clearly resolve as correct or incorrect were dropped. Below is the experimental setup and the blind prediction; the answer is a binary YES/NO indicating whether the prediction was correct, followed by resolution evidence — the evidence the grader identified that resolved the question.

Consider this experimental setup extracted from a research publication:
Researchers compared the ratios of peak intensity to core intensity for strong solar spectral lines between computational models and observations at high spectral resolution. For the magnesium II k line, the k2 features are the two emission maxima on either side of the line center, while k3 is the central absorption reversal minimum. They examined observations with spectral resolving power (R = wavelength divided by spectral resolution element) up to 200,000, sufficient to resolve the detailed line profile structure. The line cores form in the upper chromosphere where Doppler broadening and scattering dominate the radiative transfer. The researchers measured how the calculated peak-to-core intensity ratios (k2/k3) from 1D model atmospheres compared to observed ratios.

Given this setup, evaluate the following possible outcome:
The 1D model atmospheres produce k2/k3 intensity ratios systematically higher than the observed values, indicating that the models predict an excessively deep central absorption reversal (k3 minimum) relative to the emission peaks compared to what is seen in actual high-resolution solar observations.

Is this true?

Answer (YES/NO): YES